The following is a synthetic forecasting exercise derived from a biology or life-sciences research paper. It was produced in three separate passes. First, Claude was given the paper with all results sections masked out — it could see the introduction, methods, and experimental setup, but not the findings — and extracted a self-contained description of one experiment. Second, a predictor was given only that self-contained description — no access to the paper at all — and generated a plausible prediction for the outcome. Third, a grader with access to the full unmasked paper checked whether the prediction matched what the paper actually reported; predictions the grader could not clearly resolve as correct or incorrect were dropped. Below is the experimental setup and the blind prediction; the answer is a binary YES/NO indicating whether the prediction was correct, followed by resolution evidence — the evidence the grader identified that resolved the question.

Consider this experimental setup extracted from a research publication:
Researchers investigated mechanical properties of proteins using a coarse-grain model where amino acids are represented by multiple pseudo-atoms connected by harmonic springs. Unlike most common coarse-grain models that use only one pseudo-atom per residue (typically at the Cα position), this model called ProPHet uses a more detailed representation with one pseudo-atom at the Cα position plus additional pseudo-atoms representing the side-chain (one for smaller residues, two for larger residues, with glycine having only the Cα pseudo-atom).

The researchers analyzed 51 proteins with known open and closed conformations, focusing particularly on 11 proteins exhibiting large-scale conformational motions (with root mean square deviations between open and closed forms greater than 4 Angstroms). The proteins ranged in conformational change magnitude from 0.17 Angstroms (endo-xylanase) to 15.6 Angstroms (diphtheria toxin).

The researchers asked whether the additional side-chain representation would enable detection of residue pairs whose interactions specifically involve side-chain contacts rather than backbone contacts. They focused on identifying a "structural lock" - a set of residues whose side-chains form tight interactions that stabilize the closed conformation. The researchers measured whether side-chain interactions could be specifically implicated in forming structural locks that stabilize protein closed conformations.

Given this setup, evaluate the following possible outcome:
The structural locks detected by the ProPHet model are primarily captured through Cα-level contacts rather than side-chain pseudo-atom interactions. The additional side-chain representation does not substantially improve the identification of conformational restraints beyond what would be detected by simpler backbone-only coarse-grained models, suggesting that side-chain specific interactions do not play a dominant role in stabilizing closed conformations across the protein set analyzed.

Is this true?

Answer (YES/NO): NO